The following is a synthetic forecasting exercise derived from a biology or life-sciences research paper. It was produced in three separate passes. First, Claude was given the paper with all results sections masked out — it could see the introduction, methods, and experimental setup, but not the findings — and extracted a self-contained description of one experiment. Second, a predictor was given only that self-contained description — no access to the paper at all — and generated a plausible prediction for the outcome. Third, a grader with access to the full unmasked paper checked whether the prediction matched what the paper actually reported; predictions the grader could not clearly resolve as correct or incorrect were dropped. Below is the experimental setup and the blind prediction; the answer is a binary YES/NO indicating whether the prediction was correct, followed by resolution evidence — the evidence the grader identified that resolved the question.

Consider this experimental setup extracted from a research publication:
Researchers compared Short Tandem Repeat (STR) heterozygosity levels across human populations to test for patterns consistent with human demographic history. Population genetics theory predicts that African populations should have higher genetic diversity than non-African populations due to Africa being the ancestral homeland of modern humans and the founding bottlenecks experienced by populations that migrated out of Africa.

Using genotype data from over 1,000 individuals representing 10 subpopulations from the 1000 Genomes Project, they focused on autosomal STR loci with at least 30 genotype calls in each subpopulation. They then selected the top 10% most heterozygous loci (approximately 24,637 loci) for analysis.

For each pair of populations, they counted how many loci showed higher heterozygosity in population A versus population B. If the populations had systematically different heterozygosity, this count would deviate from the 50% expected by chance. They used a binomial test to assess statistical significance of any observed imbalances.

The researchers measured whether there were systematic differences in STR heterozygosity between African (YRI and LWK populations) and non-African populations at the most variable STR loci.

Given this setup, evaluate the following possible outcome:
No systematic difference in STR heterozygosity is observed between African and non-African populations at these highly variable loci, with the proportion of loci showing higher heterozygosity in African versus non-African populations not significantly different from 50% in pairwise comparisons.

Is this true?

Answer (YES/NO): NO